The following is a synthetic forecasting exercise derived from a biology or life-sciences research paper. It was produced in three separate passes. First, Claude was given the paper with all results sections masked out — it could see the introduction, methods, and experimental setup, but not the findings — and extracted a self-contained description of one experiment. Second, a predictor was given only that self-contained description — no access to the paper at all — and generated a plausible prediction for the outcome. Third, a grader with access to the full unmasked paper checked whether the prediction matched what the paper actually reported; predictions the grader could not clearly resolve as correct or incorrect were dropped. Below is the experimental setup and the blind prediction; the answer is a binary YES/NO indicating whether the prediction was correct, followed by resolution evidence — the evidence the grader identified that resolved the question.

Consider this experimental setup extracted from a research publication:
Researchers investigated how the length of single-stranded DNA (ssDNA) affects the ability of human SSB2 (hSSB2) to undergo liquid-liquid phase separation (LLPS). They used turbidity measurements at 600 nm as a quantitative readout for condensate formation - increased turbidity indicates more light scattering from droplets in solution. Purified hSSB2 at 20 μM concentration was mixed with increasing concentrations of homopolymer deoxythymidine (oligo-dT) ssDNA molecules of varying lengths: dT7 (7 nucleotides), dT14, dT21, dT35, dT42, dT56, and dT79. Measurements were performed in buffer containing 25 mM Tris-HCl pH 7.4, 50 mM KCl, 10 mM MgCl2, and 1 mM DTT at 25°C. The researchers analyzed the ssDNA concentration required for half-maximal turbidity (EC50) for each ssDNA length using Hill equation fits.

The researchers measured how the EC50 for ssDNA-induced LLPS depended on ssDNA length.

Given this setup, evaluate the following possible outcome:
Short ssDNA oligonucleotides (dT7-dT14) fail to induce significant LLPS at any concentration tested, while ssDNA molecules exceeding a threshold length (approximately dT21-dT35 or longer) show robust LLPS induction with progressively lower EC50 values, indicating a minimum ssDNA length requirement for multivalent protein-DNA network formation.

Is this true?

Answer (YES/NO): NO